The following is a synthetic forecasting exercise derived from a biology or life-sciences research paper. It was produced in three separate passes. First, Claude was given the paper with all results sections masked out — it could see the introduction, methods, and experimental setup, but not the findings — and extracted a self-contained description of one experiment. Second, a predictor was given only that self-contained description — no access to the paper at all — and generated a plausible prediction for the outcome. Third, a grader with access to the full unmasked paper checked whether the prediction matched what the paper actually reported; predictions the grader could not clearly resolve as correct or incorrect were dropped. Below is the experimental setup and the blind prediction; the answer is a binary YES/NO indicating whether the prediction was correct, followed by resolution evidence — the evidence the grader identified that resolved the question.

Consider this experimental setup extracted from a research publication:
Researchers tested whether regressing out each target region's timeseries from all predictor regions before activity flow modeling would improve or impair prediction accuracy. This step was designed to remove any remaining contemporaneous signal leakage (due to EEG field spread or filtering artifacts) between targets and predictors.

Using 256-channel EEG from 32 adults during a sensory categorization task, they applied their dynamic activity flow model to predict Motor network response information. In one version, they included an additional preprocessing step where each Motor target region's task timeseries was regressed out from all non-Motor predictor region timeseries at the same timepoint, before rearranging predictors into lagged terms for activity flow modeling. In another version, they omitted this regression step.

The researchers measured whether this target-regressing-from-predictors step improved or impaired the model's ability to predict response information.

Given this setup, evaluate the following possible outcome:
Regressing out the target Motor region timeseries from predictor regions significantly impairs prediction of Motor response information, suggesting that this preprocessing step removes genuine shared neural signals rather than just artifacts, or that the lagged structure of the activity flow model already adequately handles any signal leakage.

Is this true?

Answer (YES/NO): NO